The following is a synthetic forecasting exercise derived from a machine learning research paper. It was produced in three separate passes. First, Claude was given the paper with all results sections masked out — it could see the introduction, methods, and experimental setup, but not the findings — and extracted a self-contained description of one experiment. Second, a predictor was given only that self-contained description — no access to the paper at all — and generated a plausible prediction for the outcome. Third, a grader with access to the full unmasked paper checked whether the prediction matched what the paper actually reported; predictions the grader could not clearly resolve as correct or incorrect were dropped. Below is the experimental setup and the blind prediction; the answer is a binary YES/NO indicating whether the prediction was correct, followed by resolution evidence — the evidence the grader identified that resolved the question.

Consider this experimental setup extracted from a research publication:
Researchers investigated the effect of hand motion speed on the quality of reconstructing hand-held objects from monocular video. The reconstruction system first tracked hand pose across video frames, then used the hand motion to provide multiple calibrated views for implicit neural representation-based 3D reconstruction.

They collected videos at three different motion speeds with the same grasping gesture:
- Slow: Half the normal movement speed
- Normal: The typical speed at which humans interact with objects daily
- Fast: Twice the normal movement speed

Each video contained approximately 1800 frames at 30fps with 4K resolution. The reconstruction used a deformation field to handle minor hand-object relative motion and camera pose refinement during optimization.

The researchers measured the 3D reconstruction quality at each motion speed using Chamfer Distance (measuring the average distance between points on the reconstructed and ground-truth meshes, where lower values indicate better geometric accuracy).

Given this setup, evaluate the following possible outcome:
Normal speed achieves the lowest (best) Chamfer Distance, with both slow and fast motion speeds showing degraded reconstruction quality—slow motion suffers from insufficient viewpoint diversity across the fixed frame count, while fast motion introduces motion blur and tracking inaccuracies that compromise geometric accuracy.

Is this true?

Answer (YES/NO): NO